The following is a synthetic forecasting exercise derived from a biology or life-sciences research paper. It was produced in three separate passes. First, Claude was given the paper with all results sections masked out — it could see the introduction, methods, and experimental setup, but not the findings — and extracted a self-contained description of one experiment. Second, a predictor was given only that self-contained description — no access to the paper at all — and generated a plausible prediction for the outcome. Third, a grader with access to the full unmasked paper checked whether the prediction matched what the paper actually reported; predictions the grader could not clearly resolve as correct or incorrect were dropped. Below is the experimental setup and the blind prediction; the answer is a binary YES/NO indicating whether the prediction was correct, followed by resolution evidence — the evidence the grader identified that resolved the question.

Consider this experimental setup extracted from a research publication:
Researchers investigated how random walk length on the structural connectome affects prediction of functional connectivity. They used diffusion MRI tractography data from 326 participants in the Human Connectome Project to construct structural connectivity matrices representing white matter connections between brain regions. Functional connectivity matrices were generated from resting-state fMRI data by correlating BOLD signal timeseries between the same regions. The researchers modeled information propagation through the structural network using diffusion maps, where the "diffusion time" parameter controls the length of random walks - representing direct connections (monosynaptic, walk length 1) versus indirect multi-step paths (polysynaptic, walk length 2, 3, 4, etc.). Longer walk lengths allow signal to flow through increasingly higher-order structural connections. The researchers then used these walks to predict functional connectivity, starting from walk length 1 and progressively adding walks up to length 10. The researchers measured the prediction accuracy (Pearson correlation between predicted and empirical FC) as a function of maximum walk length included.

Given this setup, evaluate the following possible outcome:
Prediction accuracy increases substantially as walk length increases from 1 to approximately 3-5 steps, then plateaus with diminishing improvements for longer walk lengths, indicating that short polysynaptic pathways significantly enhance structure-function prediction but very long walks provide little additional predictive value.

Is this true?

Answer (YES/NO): YES